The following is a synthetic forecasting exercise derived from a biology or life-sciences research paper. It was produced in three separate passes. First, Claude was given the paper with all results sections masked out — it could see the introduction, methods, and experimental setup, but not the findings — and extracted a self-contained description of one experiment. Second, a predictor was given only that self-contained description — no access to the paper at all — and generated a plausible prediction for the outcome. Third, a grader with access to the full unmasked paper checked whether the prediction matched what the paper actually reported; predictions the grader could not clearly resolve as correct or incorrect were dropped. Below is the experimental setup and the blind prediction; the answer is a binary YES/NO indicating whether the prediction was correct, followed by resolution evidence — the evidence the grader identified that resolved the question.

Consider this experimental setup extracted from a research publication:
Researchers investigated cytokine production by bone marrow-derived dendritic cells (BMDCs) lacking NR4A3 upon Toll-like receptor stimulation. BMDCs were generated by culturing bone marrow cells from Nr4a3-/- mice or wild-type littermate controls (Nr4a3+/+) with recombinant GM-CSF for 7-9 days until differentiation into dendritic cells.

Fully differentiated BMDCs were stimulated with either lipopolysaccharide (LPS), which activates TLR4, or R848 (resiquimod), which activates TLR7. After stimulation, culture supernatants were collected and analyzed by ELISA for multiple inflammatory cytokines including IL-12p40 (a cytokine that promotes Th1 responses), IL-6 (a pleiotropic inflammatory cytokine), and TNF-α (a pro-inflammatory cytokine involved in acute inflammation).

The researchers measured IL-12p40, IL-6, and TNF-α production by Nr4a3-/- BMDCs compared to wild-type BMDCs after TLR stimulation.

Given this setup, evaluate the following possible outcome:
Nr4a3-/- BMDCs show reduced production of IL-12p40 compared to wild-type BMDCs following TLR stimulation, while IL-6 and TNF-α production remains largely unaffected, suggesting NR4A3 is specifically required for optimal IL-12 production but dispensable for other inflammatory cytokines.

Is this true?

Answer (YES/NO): NO